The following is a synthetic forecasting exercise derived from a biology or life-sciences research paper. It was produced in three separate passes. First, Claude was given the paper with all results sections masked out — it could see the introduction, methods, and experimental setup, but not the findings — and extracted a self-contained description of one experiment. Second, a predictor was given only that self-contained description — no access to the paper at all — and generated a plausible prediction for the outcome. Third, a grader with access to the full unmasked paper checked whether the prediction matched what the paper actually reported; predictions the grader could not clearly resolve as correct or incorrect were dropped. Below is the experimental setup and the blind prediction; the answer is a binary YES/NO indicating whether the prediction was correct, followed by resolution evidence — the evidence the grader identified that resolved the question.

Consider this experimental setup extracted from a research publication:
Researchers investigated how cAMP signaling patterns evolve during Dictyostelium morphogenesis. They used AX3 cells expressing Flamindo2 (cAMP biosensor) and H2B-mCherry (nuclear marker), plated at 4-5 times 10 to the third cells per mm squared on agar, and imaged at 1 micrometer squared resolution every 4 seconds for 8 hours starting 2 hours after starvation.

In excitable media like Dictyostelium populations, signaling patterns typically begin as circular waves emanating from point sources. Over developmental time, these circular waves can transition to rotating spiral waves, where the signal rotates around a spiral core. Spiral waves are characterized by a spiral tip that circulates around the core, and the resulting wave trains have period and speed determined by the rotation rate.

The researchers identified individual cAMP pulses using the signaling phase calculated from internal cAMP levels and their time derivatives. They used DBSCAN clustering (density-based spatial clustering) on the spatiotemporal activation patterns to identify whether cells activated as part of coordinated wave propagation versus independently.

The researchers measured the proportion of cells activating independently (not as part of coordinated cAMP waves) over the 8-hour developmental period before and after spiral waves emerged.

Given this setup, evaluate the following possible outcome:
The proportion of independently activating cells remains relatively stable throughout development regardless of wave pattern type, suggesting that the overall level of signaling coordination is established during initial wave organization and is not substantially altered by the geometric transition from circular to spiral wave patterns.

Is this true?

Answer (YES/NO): NO